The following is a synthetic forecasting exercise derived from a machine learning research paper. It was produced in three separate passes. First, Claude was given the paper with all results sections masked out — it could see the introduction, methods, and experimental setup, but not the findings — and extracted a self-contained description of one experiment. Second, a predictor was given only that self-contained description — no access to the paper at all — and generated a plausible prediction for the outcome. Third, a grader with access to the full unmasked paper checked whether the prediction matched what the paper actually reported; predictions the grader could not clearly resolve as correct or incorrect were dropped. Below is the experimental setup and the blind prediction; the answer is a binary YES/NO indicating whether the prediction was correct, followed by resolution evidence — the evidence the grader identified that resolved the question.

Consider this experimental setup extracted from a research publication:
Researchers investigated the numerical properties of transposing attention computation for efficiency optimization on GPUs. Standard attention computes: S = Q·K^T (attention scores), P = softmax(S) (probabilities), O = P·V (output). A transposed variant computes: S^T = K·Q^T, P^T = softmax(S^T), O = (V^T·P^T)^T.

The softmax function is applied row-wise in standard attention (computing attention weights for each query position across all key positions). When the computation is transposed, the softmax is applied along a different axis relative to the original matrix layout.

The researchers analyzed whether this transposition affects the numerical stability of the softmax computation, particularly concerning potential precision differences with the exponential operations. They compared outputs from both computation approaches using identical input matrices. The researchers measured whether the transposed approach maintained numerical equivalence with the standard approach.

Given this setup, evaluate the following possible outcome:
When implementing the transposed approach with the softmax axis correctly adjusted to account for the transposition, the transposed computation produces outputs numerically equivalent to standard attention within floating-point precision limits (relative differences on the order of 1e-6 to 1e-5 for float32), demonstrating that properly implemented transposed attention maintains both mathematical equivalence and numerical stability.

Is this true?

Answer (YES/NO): YES